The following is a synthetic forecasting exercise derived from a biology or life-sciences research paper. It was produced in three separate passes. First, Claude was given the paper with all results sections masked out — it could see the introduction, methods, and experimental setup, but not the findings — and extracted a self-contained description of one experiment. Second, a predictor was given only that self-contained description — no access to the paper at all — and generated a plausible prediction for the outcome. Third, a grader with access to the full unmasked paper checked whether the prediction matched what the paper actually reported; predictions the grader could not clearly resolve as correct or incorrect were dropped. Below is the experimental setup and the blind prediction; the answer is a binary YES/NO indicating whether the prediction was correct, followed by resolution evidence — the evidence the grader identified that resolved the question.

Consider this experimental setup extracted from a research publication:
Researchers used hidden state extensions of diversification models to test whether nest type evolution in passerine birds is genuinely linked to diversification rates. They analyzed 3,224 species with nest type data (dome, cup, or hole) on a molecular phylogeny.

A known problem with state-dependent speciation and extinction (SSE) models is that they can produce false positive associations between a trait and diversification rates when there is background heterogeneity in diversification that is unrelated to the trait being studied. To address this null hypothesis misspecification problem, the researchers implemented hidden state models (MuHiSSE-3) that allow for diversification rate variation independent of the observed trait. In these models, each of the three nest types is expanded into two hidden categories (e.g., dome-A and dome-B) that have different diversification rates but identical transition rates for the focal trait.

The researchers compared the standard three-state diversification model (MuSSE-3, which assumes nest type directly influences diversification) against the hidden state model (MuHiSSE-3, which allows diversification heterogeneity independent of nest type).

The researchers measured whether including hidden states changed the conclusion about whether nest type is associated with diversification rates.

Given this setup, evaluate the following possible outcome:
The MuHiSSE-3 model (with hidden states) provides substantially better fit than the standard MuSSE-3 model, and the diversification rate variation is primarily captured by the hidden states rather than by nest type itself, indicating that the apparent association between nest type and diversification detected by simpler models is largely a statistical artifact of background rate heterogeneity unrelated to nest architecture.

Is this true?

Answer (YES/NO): YES